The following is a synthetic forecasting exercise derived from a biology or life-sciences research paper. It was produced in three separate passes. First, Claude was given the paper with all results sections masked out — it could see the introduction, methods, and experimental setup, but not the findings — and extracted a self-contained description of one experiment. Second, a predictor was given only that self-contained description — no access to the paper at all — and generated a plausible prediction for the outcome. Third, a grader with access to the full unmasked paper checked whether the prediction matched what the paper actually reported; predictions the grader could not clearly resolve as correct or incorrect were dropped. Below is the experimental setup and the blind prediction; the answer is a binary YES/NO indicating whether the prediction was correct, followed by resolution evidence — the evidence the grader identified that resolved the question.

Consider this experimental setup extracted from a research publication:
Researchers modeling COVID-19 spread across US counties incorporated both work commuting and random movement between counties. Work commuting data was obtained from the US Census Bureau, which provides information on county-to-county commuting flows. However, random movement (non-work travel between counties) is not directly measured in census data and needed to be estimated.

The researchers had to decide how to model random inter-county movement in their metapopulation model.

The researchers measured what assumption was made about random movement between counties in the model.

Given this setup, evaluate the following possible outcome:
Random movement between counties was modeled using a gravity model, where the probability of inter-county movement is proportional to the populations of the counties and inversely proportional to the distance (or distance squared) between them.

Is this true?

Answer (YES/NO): NO